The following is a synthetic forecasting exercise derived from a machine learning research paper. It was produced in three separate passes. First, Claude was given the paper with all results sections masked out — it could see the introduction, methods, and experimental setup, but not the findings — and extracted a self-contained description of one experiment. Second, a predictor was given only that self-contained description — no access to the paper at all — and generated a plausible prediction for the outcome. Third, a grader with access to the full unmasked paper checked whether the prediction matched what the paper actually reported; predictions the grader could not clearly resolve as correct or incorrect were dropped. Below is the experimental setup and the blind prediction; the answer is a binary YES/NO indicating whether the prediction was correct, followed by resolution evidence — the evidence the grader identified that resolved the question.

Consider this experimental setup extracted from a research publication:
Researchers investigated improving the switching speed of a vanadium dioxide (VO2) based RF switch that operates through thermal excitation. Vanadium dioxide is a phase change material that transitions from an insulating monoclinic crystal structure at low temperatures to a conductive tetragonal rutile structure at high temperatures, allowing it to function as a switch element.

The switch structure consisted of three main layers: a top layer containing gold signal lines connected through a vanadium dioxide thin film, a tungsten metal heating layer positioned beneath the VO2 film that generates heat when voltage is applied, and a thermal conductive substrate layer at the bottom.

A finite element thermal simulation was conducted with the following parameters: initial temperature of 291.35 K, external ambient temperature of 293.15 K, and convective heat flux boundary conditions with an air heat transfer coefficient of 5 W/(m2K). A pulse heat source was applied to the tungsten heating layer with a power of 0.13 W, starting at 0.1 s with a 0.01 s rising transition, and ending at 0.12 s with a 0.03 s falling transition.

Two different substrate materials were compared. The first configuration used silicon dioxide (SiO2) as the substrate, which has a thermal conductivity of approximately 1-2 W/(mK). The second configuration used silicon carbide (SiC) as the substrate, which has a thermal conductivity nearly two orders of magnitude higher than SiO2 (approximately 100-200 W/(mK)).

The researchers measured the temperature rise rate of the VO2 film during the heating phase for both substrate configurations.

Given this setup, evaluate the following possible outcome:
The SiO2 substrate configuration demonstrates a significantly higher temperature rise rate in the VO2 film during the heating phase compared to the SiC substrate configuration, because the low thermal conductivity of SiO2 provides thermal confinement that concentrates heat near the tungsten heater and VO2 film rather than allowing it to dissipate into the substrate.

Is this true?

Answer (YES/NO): NO